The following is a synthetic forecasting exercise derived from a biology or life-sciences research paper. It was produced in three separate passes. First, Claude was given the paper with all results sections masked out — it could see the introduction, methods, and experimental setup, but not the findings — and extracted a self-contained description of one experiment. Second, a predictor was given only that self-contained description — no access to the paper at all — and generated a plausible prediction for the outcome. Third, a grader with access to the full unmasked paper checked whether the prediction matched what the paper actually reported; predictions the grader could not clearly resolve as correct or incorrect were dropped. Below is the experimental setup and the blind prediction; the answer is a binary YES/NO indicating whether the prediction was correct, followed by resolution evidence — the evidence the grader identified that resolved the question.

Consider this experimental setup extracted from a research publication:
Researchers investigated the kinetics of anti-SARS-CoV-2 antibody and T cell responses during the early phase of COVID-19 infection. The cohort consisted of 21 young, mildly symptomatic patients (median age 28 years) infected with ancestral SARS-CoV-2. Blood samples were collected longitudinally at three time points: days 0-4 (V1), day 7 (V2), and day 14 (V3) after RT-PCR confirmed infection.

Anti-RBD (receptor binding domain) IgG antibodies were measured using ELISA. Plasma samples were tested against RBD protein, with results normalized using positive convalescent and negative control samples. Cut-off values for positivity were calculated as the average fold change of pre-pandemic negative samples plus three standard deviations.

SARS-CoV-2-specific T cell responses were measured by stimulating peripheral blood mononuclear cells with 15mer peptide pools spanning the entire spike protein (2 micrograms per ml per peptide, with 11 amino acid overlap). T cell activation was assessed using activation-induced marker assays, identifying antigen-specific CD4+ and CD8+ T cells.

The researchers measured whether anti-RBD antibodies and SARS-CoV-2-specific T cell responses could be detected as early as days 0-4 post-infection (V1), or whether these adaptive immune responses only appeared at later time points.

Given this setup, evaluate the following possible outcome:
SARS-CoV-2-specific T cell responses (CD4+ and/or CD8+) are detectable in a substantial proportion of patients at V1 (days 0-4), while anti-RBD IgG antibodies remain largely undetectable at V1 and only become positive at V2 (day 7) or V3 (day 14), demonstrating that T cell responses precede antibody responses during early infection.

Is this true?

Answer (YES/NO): NO